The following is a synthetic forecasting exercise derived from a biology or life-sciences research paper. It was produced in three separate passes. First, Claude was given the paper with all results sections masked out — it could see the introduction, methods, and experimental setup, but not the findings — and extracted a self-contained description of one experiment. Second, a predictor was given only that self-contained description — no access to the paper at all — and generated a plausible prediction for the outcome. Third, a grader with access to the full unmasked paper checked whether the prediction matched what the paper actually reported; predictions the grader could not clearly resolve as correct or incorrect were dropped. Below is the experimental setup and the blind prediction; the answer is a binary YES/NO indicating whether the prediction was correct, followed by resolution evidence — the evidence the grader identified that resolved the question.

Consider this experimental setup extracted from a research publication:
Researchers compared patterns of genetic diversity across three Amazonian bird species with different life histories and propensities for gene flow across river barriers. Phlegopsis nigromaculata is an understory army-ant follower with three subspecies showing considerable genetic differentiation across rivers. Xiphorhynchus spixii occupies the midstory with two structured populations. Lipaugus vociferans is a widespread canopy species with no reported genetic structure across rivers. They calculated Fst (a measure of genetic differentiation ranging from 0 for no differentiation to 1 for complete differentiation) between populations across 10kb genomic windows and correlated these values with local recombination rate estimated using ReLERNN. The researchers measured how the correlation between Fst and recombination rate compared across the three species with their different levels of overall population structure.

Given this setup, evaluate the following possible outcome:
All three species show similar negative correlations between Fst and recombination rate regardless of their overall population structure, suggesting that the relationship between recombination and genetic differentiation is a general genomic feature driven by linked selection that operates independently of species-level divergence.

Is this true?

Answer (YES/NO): NO